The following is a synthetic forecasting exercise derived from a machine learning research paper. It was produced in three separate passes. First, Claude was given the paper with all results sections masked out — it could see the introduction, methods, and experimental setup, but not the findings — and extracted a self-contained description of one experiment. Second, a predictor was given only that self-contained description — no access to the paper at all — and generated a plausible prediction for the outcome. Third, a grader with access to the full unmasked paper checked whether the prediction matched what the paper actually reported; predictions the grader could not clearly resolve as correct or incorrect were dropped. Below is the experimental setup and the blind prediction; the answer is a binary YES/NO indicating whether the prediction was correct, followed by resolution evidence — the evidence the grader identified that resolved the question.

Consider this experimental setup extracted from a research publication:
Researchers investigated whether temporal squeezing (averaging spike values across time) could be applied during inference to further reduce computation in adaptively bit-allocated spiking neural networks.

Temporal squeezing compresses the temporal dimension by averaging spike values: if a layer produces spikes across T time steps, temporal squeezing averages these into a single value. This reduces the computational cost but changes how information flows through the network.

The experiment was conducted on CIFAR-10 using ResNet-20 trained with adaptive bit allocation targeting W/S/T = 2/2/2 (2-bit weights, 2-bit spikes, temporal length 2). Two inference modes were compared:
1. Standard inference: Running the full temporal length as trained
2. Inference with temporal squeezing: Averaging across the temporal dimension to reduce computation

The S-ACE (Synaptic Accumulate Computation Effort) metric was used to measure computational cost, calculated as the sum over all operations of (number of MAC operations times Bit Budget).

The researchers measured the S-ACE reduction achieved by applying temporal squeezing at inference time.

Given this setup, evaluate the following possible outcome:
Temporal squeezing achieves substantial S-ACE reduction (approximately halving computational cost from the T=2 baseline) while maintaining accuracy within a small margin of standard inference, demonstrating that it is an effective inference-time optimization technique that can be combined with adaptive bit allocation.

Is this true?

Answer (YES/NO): YES